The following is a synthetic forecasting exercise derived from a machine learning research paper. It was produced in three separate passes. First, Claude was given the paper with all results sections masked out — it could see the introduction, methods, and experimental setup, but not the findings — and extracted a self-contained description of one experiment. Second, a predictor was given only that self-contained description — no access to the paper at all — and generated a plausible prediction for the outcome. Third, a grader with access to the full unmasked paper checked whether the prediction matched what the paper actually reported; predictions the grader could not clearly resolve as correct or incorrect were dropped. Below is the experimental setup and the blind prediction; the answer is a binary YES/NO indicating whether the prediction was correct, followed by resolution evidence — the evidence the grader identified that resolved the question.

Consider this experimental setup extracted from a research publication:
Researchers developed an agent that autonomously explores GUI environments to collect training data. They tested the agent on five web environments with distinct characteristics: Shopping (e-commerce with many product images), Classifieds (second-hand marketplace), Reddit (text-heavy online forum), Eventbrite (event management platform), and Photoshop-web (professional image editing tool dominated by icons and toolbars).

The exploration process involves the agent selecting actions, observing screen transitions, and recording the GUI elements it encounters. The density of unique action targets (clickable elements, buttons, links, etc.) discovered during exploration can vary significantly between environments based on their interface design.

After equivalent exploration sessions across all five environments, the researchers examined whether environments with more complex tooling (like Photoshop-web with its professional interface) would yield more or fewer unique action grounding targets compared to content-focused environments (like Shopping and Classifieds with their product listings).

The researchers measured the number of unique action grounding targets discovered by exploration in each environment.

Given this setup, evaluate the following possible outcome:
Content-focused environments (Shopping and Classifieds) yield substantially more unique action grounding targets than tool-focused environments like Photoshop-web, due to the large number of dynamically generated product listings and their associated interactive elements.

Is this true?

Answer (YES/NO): NO